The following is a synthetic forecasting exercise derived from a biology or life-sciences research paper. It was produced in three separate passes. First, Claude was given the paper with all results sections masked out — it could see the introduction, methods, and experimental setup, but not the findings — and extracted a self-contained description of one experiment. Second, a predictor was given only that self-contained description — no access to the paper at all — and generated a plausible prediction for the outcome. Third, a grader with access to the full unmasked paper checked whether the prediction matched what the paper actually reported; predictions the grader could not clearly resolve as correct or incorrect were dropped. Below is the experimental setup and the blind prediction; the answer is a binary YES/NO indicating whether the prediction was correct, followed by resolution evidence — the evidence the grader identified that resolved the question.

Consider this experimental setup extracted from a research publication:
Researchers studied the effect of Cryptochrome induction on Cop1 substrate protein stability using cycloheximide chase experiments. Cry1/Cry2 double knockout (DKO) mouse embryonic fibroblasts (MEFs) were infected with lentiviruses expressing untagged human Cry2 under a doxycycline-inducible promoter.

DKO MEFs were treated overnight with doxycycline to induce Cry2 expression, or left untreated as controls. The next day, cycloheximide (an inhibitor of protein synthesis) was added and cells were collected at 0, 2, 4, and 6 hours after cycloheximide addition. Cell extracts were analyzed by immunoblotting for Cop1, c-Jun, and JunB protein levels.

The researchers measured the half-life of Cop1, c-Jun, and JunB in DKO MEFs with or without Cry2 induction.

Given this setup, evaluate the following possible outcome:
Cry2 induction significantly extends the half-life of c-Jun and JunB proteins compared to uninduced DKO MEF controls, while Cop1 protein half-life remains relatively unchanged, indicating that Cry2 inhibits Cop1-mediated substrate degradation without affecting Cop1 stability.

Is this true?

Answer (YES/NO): NO